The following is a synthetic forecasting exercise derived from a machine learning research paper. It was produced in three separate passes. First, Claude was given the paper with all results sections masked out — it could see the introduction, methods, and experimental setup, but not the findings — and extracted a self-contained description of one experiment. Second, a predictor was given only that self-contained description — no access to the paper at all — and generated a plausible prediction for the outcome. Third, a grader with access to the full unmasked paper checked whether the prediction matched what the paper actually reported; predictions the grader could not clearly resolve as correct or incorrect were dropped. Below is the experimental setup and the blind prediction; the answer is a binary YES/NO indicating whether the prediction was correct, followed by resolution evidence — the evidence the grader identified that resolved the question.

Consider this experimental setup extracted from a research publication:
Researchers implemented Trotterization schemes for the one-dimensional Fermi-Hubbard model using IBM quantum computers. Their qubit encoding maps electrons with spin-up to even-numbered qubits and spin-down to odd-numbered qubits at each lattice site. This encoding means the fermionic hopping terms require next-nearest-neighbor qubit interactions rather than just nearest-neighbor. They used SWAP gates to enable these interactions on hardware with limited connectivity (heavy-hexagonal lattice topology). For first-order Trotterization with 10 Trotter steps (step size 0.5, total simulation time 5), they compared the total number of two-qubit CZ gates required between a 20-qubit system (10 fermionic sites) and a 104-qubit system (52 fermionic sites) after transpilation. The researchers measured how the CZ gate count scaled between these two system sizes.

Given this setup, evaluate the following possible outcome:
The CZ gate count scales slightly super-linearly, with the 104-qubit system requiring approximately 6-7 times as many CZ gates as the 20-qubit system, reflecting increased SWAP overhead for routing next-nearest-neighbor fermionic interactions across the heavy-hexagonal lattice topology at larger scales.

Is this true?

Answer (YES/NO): NO